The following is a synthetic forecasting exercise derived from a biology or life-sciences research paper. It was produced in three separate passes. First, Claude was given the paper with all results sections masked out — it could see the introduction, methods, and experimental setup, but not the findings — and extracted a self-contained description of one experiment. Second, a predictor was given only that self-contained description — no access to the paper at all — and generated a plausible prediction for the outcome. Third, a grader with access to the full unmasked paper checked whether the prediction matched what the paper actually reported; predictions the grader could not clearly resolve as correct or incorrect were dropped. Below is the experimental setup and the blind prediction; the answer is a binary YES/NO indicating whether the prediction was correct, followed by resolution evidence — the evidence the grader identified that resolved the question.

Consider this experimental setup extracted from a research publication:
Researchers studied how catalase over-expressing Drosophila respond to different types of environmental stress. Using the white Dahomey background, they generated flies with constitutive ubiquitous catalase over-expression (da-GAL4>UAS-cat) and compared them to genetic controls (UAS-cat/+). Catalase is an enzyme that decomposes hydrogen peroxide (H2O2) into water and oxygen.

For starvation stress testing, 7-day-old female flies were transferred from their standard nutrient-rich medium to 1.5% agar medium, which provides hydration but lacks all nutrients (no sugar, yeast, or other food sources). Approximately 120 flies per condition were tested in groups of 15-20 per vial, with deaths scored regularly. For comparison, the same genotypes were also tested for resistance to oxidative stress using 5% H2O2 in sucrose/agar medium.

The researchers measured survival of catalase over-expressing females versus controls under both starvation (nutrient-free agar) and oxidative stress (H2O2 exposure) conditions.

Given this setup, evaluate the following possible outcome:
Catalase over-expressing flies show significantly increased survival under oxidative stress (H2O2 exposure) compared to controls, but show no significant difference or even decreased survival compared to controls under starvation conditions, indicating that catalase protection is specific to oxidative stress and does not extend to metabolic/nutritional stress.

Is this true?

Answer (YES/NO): YES